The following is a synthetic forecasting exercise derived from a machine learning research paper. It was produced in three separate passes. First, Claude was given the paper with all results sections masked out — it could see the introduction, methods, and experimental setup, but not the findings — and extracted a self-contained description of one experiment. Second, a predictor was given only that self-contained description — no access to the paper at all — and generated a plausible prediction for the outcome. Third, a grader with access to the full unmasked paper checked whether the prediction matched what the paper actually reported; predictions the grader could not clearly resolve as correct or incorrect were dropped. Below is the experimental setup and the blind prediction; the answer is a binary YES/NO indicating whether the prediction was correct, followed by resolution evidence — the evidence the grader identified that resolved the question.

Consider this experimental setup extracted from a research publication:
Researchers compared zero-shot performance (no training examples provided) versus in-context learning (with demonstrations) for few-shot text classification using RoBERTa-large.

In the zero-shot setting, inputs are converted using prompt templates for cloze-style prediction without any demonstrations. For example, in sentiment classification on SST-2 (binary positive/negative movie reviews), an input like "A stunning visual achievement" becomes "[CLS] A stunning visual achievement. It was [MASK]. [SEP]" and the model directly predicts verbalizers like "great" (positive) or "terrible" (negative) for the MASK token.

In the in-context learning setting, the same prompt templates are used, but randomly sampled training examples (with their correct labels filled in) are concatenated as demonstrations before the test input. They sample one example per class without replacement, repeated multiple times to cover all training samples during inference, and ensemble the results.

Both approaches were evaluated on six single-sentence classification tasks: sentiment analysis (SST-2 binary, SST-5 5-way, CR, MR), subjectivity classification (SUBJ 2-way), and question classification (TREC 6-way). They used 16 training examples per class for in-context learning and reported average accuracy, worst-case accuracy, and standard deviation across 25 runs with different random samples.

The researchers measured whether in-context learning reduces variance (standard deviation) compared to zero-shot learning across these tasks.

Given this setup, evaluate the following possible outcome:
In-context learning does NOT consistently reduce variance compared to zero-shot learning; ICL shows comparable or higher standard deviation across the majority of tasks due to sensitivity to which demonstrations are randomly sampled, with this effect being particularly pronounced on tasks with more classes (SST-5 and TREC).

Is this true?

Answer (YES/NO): NO